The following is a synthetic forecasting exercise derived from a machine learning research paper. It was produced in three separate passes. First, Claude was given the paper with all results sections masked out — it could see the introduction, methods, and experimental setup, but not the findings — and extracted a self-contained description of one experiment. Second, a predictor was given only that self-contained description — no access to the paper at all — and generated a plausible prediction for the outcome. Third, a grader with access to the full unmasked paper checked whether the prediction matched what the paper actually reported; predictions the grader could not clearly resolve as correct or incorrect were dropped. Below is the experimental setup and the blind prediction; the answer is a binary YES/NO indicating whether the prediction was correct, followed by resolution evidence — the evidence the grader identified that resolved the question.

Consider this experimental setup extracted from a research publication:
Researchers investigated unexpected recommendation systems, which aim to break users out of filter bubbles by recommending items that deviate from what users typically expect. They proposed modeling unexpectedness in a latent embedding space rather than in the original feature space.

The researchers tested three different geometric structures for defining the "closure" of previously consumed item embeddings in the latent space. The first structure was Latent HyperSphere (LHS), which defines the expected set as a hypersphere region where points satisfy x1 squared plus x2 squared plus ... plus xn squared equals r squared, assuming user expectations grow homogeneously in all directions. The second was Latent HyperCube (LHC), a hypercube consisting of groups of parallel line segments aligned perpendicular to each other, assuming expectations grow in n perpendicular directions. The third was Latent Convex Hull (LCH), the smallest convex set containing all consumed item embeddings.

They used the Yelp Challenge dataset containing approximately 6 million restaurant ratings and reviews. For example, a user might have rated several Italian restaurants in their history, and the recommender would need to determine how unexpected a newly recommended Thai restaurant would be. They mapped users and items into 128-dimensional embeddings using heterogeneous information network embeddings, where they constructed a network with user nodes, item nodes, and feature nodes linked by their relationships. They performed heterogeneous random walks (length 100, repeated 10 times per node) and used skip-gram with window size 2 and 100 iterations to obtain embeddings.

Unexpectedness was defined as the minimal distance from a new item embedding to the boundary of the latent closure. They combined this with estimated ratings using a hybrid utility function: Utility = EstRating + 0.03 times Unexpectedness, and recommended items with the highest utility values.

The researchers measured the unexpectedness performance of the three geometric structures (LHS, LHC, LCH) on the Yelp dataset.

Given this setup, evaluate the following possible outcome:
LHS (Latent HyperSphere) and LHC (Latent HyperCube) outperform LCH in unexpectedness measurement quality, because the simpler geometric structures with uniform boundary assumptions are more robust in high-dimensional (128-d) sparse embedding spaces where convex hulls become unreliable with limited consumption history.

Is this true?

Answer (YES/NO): NO